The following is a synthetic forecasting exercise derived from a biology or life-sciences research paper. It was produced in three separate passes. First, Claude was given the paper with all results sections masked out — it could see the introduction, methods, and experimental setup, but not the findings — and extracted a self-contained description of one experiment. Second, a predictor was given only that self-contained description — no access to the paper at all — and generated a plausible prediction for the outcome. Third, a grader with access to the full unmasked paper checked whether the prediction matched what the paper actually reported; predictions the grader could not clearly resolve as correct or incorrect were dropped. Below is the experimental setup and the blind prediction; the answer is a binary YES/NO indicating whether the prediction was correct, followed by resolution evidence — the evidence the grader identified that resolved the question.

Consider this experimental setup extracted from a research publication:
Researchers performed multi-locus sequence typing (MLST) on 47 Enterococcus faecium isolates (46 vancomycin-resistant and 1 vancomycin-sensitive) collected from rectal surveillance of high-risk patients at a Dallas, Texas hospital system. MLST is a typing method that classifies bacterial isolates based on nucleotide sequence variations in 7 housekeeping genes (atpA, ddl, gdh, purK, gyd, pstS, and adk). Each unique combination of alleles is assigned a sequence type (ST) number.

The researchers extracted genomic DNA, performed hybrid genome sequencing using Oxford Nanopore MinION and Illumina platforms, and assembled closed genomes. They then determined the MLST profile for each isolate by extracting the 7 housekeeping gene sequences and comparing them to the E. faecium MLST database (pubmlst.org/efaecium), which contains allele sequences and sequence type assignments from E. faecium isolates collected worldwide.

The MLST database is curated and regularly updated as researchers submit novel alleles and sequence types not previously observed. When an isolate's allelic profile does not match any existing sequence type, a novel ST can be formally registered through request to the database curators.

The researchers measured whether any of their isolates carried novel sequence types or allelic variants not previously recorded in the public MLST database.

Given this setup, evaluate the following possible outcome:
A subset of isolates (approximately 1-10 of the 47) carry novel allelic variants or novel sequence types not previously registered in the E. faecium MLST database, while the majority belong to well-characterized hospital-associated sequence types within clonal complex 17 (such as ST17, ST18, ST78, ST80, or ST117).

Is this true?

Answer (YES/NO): YES